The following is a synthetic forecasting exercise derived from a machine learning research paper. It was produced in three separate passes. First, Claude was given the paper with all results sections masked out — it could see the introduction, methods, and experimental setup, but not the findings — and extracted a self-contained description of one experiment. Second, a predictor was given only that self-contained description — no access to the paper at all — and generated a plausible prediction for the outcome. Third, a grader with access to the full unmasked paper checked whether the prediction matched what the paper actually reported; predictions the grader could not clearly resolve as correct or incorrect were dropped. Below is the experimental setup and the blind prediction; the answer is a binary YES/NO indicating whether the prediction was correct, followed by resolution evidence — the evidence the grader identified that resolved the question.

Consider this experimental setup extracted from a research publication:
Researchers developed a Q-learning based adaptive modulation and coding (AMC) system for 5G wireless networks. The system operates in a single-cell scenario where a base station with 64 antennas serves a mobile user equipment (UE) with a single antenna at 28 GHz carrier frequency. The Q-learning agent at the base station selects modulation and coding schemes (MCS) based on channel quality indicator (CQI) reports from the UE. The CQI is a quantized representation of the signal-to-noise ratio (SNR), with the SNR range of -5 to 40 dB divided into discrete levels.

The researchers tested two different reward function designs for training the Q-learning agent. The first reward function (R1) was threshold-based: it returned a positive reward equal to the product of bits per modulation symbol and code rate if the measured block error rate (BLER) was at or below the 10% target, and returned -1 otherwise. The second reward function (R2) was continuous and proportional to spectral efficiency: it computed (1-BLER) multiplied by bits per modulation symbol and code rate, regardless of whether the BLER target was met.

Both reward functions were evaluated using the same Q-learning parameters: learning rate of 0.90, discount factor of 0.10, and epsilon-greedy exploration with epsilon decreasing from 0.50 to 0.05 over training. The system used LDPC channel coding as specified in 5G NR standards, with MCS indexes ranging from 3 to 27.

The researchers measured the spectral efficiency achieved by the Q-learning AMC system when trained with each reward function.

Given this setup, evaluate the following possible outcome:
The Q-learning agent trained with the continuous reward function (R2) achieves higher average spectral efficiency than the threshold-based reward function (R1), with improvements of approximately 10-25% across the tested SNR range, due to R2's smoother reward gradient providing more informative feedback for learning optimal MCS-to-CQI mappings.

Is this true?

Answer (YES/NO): NO